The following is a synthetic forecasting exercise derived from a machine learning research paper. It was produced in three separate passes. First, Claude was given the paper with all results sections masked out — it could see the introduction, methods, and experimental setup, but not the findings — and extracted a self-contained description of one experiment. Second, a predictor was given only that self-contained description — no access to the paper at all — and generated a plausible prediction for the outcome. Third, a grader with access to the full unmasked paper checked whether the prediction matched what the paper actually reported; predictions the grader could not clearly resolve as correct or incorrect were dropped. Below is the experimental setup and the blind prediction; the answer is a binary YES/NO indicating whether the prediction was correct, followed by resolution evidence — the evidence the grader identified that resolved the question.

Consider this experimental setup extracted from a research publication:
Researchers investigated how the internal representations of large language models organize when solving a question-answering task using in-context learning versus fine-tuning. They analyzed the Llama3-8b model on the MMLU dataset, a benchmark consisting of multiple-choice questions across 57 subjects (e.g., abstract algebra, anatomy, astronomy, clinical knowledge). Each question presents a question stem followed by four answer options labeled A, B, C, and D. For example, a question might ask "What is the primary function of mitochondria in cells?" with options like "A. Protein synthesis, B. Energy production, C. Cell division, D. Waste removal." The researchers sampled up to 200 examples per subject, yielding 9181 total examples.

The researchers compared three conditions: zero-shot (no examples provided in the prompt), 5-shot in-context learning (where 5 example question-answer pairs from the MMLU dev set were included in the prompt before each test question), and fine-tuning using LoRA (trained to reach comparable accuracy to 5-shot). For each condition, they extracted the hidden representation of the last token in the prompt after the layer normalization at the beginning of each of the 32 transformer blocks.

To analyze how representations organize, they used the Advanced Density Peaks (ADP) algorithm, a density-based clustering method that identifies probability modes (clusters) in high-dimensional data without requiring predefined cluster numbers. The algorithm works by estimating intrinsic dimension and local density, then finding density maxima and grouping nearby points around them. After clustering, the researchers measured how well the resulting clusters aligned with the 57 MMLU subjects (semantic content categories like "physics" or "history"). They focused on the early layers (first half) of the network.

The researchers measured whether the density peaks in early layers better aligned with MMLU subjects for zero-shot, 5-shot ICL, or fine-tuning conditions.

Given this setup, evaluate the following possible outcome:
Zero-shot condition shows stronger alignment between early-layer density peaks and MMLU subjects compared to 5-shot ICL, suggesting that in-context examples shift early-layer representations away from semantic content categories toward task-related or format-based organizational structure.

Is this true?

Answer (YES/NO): NO